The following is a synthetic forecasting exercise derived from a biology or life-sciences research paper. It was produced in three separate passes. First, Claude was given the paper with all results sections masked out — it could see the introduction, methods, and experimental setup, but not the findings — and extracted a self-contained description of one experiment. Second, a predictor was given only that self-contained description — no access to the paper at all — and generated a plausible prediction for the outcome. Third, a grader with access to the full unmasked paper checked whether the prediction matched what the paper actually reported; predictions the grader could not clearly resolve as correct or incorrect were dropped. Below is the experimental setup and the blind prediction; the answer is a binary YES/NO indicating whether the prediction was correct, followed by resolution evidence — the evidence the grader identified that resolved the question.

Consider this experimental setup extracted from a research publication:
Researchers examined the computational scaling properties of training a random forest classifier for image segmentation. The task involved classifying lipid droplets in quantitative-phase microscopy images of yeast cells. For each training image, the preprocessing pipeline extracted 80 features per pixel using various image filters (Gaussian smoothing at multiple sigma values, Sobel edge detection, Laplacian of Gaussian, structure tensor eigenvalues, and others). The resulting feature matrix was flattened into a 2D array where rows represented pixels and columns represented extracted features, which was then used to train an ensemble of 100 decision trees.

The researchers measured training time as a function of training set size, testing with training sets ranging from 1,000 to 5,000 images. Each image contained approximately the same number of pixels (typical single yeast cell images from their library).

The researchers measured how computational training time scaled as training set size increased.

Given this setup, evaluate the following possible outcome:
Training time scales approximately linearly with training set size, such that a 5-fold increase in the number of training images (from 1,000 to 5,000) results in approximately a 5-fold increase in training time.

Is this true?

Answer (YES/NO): NO